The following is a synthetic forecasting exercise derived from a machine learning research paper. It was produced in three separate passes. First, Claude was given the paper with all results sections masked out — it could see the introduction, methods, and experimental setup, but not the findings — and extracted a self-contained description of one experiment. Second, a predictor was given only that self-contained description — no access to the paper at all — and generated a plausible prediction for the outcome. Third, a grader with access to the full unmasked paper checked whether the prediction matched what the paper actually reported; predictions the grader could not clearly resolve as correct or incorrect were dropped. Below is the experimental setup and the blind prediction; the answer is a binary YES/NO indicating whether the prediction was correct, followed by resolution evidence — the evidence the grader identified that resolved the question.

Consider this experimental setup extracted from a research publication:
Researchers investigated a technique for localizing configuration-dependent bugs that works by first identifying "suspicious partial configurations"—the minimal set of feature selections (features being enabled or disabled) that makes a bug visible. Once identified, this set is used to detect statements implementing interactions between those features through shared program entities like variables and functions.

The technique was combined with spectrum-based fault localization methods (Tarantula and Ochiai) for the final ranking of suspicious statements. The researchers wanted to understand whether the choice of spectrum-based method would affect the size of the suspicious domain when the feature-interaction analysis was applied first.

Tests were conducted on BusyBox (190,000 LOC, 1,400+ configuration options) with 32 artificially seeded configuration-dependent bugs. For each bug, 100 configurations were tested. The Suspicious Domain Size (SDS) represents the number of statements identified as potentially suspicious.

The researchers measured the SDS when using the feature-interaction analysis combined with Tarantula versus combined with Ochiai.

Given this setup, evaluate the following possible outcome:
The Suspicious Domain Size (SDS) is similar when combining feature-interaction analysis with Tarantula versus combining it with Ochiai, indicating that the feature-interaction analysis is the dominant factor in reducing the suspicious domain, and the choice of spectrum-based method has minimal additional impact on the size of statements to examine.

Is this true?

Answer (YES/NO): YES